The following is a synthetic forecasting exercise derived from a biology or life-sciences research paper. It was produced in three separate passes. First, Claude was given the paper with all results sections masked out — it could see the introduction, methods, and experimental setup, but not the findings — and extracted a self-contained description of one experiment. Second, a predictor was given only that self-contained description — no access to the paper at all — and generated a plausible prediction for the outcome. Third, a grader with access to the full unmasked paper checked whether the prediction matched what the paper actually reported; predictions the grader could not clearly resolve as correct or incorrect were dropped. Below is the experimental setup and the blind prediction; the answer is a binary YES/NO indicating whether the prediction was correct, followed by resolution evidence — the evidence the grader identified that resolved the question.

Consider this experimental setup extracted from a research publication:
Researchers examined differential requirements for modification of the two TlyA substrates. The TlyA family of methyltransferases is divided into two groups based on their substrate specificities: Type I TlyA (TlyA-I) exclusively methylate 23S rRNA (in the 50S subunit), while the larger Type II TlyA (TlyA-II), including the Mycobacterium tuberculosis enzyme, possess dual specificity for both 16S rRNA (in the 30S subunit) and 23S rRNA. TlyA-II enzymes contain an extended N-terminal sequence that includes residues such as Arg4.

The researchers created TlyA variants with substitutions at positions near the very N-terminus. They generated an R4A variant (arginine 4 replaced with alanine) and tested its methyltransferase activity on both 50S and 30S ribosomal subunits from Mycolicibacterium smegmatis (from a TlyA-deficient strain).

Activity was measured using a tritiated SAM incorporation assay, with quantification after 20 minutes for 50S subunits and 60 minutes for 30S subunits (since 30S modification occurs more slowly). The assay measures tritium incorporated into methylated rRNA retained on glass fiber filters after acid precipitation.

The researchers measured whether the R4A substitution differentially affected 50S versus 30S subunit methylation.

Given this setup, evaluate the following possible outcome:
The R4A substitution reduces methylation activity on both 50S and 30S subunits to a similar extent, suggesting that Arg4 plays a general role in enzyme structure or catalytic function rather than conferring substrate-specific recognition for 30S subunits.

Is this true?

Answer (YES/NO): NO